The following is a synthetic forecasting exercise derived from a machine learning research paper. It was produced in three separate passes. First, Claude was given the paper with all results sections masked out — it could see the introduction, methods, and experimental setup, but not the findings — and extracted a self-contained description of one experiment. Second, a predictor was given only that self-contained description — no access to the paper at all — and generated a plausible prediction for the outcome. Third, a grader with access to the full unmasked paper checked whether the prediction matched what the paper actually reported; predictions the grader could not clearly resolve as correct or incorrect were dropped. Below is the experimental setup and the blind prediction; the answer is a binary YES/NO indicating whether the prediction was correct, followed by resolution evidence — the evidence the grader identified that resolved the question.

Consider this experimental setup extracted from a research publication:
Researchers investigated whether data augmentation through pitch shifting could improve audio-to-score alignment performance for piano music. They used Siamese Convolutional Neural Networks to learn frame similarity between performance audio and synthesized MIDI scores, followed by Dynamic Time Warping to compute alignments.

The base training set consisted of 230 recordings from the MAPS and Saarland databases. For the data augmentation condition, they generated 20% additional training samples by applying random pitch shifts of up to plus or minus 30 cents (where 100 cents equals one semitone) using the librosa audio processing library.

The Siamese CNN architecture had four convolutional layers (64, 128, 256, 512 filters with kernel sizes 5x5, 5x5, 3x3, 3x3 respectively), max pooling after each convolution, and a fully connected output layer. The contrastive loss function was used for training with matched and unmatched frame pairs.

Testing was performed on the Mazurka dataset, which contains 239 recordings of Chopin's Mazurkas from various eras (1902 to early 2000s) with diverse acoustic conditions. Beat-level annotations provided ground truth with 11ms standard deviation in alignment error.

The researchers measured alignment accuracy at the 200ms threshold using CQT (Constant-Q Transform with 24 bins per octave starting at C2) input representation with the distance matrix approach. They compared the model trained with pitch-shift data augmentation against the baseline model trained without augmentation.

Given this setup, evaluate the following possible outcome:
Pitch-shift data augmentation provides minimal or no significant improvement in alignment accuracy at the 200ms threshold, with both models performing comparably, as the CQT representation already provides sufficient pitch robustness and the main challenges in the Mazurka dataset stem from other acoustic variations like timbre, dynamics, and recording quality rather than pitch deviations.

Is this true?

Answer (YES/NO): NO